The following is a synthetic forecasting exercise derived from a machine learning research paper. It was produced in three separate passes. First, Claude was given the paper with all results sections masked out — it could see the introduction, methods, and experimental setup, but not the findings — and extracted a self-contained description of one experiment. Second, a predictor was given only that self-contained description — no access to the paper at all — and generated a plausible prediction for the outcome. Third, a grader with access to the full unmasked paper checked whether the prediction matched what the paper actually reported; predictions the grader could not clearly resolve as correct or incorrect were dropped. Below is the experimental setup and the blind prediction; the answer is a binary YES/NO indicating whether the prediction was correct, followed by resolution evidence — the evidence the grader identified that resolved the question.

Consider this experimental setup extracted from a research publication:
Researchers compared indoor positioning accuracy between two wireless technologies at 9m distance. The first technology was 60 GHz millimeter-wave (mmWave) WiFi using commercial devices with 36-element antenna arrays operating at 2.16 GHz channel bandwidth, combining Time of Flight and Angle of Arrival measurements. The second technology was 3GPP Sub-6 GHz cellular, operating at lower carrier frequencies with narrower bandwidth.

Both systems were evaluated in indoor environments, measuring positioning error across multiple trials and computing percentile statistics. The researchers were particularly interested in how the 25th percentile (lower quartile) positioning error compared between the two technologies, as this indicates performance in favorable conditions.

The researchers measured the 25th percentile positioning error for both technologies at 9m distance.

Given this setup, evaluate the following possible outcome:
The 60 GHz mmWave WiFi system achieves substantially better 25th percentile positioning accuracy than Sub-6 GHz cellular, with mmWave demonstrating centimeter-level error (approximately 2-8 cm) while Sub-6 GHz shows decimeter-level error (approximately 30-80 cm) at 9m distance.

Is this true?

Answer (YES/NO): NO